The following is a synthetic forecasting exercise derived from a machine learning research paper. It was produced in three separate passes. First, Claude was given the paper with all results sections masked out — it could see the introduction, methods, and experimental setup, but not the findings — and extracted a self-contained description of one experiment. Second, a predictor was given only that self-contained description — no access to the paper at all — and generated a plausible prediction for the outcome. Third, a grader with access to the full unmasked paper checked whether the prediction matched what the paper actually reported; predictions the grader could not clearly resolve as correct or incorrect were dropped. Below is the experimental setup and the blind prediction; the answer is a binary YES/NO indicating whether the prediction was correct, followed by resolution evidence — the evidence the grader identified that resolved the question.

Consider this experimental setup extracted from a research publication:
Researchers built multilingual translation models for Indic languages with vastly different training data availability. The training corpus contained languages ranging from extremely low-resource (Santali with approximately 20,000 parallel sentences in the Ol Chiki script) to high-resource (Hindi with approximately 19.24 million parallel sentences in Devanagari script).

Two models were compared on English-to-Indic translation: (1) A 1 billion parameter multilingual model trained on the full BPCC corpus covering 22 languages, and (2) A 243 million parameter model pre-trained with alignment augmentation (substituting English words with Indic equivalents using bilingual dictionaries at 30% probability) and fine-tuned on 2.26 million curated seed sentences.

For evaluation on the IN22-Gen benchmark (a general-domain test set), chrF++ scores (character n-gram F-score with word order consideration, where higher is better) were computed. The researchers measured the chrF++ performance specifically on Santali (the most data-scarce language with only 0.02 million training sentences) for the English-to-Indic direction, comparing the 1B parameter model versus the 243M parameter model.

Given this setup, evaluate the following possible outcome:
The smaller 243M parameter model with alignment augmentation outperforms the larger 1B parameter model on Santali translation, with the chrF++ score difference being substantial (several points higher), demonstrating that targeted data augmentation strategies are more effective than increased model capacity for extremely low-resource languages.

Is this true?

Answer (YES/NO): YES